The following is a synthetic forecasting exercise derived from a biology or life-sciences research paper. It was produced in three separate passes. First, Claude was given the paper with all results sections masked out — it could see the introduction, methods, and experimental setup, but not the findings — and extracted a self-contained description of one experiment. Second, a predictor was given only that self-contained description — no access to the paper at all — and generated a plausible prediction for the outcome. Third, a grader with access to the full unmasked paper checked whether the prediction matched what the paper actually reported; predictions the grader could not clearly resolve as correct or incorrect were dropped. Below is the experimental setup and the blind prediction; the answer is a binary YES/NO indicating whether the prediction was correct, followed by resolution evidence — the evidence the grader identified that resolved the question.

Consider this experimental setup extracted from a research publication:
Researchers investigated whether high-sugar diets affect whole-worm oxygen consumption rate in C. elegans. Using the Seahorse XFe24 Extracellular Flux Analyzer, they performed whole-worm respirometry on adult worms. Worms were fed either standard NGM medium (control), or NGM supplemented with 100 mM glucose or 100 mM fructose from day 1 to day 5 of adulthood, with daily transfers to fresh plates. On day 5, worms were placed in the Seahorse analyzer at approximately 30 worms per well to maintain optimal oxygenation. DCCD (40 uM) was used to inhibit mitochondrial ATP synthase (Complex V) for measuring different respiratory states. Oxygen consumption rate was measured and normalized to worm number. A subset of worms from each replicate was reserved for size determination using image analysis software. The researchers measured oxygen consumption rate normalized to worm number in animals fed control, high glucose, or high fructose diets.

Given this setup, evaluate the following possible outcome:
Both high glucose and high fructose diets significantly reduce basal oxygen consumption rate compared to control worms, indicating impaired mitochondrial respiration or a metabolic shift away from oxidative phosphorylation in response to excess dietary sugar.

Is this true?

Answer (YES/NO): NO